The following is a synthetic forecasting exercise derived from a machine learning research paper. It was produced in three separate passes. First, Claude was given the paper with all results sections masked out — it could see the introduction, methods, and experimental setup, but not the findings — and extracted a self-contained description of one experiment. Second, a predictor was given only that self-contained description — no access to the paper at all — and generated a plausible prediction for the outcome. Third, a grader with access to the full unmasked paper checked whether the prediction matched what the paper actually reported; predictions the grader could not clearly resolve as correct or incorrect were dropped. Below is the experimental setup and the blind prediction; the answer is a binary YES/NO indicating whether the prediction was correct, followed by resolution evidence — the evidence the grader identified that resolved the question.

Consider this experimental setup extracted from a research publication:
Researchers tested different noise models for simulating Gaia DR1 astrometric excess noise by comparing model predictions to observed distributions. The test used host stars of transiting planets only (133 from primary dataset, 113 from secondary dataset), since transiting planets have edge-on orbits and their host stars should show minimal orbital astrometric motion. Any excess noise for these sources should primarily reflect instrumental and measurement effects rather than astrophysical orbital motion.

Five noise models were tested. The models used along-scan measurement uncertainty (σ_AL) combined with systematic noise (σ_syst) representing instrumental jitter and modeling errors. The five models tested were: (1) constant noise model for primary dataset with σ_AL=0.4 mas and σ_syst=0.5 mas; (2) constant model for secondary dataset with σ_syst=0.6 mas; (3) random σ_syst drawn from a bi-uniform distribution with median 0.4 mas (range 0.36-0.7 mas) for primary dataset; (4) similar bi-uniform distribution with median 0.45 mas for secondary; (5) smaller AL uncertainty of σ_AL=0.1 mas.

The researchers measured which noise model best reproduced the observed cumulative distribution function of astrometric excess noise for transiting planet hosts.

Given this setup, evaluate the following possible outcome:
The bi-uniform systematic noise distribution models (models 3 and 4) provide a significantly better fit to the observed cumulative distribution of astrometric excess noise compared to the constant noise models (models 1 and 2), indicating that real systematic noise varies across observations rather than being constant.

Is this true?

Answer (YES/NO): YES